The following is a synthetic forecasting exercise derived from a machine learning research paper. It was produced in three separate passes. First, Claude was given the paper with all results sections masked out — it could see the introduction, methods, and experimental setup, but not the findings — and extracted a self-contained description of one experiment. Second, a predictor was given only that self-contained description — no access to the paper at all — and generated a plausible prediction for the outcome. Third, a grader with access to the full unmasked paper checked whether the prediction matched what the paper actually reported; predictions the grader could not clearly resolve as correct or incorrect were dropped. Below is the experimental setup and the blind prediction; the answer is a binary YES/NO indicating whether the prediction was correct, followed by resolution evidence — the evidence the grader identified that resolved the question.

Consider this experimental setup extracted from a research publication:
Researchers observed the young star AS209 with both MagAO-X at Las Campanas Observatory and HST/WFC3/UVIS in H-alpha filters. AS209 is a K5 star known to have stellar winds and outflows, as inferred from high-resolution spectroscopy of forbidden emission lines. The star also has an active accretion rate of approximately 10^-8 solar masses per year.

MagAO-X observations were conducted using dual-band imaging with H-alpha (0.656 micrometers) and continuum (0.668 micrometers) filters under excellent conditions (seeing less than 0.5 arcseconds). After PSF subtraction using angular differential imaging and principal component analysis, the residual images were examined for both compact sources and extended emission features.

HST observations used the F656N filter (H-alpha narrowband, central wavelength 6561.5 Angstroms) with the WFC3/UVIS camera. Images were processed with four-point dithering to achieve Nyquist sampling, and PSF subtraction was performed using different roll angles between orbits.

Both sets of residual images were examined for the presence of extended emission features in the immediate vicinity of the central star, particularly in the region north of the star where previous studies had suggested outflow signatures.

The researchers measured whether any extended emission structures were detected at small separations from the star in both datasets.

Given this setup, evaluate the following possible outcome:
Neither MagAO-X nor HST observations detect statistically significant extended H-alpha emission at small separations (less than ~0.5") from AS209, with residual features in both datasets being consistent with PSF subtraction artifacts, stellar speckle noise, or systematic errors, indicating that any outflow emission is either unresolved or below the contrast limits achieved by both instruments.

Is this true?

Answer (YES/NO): NO